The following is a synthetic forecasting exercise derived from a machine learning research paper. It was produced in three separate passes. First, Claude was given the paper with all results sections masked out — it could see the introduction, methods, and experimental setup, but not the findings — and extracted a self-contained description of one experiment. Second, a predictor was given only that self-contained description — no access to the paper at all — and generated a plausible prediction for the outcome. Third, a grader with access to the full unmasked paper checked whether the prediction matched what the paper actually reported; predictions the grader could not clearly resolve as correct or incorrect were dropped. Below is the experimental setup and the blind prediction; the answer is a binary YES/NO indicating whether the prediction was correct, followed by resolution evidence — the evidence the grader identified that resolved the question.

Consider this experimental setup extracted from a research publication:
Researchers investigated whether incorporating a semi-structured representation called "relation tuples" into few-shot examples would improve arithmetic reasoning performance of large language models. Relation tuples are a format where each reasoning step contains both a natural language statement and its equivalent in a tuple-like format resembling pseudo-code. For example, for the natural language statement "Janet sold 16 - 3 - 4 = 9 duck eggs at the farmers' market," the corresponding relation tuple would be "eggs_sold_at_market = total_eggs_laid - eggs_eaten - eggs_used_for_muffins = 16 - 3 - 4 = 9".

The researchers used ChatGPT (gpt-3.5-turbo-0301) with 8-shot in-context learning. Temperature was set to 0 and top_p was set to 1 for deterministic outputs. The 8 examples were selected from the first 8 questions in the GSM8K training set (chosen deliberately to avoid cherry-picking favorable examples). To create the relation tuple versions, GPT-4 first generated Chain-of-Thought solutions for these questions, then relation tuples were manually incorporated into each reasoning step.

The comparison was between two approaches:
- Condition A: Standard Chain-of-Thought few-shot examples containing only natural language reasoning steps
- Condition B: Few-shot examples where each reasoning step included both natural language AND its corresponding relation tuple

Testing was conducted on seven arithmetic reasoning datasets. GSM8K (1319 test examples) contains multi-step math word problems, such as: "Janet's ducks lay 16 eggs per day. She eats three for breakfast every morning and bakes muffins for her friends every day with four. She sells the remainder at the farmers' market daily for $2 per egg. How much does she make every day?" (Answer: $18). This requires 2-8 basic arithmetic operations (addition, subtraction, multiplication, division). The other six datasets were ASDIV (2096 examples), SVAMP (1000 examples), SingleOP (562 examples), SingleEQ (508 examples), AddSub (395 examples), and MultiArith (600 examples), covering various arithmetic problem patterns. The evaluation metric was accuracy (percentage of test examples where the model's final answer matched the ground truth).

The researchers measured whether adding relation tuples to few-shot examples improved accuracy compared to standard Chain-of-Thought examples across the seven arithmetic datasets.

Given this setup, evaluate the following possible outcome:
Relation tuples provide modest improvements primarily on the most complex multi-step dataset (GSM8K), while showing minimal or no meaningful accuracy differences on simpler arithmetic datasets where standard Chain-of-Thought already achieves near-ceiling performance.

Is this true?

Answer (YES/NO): NO